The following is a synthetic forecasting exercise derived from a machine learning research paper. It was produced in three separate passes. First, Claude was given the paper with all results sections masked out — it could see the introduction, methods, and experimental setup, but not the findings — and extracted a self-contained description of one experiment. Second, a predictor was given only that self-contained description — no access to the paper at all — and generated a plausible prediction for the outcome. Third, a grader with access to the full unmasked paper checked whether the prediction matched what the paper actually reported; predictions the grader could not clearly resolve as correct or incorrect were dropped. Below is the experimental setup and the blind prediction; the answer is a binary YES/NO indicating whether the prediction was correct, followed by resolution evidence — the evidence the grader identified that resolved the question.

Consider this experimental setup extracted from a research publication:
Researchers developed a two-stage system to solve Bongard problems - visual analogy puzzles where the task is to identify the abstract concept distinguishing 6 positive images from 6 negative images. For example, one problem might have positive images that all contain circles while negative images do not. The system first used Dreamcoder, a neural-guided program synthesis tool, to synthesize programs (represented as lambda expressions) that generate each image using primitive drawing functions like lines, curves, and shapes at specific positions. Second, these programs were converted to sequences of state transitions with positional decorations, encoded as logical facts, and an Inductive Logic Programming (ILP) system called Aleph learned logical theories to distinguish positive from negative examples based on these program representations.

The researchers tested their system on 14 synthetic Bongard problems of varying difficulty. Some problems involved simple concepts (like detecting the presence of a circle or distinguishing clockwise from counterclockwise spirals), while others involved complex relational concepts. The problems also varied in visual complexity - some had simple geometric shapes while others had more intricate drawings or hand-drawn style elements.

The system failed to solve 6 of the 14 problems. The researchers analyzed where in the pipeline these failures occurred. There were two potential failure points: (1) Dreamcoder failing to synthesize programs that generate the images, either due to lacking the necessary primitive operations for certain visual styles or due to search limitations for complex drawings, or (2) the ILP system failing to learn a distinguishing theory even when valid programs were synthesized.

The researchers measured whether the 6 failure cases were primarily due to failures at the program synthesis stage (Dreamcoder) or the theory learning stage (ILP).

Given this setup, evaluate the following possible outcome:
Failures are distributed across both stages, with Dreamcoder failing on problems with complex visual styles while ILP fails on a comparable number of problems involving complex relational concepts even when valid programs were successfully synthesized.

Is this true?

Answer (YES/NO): NO